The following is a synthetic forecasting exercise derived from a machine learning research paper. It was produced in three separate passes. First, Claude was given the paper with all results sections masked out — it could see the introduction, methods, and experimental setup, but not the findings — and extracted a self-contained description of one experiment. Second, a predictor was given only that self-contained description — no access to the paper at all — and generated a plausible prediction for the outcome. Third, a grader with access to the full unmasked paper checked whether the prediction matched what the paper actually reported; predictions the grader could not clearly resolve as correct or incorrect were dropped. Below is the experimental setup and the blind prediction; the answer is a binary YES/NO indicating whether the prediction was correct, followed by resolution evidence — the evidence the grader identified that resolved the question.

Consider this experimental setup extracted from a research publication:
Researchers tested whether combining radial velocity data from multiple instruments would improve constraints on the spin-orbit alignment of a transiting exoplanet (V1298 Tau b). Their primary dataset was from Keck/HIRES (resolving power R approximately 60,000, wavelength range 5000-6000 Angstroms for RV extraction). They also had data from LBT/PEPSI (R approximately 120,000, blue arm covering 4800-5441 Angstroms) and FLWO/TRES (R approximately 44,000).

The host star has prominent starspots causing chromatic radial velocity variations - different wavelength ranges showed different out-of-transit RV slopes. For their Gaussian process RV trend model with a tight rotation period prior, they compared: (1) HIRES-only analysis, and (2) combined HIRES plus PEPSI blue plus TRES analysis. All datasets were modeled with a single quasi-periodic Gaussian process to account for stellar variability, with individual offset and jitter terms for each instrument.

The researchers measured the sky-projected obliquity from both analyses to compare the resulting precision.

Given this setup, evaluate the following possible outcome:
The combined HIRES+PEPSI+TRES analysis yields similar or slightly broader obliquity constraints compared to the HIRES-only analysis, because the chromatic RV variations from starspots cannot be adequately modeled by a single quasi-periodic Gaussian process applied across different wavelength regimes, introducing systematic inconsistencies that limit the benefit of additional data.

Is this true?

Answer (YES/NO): NO